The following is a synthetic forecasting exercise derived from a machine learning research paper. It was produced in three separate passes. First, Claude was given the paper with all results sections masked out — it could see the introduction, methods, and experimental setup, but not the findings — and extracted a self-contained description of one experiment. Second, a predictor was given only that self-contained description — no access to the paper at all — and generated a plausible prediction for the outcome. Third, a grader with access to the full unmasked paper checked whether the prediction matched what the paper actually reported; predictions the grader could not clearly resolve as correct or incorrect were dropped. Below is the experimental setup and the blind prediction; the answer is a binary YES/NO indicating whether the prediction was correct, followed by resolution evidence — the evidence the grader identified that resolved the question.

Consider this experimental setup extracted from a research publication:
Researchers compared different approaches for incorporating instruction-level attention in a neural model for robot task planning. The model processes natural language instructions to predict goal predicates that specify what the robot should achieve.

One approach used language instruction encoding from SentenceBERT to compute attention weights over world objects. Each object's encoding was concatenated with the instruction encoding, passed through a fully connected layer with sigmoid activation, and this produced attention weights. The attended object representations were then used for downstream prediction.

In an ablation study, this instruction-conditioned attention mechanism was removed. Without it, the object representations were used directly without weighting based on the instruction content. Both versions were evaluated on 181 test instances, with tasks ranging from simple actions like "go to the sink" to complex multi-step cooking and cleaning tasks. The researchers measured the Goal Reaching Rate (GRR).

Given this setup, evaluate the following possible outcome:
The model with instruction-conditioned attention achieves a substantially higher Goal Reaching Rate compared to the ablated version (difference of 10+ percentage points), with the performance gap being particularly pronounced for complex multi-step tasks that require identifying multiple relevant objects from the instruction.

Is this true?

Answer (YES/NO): NO